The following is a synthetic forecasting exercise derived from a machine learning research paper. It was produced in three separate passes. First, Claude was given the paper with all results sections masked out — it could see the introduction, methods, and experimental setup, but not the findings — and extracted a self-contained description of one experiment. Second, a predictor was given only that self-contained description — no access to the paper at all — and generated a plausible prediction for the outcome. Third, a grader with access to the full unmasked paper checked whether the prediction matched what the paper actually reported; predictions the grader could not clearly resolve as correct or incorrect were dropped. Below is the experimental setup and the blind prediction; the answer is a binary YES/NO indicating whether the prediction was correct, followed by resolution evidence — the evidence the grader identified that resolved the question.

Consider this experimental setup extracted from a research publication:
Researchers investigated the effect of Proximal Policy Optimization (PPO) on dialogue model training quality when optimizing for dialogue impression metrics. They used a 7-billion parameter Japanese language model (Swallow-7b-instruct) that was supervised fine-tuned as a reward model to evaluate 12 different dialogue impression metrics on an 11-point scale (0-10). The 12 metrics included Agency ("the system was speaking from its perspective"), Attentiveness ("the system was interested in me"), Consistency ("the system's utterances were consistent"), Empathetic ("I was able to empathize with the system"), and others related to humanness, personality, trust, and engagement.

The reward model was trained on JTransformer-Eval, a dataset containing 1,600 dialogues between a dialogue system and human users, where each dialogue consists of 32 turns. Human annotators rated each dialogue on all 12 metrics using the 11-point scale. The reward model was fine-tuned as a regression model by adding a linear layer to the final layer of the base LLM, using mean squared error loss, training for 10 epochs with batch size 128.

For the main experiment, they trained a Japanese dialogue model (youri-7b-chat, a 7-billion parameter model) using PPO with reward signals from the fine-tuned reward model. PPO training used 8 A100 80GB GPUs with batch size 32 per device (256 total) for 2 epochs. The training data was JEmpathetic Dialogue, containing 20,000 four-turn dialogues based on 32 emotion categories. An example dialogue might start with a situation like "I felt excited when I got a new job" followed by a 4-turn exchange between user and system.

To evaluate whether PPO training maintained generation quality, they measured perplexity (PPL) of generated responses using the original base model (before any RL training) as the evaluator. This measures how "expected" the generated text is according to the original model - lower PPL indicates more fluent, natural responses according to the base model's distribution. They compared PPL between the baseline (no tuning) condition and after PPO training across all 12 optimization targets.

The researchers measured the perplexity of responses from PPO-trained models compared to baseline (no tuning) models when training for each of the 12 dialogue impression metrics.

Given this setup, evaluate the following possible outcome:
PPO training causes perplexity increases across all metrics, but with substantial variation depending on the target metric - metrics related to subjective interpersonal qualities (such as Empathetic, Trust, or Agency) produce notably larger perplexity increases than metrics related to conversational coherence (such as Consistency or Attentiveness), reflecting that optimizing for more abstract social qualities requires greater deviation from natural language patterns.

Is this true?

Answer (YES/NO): NO